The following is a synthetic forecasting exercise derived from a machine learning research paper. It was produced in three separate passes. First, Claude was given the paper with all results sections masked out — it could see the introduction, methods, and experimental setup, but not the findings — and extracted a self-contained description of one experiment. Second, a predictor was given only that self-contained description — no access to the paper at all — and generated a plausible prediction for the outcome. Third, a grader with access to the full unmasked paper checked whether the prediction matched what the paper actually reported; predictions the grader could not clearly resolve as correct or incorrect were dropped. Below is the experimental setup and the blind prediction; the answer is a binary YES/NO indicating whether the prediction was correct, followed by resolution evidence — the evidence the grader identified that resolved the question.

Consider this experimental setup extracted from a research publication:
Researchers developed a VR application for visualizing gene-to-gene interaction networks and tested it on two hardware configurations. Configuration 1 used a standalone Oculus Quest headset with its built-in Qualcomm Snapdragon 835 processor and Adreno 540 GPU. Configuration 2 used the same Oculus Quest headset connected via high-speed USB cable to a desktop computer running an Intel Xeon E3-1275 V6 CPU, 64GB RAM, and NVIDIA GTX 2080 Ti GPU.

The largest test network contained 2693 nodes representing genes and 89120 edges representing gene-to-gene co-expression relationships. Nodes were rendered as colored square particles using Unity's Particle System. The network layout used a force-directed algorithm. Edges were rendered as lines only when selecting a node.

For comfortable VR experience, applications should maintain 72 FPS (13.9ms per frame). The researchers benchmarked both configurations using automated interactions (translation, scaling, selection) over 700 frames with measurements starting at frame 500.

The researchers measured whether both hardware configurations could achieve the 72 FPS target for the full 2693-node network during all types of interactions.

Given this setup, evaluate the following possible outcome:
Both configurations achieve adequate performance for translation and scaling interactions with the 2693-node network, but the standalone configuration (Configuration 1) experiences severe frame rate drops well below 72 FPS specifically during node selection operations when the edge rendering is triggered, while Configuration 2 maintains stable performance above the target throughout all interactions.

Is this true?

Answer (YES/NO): NO